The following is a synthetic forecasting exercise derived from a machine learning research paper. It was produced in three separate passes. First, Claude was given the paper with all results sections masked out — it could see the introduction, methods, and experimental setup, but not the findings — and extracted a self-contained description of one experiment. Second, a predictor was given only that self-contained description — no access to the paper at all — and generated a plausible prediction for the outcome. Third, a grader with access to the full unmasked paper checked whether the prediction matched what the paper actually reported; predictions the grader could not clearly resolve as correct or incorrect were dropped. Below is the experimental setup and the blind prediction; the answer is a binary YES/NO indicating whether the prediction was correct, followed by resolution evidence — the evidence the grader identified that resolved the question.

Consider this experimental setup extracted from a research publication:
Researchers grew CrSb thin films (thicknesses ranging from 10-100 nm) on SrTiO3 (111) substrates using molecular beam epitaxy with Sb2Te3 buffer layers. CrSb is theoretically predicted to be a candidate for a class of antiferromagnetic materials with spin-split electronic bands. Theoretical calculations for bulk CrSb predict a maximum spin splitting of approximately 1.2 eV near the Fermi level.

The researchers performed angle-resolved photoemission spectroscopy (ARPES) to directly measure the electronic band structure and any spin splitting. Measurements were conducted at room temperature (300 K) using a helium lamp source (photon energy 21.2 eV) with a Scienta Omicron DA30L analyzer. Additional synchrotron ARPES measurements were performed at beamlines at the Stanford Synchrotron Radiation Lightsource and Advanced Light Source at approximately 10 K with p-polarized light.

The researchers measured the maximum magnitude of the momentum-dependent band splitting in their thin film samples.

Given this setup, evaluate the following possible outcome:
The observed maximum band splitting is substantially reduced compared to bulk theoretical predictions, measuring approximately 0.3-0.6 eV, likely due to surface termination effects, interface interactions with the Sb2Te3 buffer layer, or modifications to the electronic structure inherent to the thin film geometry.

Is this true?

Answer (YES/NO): NO